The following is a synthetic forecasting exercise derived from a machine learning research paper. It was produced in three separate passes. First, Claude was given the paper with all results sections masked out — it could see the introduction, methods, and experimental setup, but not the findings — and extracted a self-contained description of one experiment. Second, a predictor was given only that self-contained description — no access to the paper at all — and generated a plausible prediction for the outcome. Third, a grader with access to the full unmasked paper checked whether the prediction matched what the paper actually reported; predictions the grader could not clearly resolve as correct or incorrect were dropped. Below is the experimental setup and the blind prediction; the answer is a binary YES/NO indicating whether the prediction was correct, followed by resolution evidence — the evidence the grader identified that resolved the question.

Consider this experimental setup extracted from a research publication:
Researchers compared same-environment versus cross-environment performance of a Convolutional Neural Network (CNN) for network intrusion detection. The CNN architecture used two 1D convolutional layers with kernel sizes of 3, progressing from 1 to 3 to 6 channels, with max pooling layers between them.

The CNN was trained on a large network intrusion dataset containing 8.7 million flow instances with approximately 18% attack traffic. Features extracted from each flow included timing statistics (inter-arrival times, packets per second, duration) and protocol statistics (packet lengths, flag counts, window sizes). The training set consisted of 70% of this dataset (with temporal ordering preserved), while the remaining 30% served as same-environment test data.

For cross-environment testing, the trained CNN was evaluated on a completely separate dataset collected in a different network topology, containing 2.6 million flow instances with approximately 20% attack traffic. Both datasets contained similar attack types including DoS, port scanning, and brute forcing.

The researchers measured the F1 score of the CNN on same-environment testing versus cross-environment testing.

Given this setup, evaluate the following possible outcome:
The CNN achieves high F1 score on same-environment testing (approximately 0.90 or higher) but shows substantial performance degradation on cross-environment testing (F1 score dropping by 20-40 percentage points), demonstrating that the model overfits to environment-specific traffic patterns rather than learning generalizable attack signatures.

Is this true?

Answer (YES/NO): YES